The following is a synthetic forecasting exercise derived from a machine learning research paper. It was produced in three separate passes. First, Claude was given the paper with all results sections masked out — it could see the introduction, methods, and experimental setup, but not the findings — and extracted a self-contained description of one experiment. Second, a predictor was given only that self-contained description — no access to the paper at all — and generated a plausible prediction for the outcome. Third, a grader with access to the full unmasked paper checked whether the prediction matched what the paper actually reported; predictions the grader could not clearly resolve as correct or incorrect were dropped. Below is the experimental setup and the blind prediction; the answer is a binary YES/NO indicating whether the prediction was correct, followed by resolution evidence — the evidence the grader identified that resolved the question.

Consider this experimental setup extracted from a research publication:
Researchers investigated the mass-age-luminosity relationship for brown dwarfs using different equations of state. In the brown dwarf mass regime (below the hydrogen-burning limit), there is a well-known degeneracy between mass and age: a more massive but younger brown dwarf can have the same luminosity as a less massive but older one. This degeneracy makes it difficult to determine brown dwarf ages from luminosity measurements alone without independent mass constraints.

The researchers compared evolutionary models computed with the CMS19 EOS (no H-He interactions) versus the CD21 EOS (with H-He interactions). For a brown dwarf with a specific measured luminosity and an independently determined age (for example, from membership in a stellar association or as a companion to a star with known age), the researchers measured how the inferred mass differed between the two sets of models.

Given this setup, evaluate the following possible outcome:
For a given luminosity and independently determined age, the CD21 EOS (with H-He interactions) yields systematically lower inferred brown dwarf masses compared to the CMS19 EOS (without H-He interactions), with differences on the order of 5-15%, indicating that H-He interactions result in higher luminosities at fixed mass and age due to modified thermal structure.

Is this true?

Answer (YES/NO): NO